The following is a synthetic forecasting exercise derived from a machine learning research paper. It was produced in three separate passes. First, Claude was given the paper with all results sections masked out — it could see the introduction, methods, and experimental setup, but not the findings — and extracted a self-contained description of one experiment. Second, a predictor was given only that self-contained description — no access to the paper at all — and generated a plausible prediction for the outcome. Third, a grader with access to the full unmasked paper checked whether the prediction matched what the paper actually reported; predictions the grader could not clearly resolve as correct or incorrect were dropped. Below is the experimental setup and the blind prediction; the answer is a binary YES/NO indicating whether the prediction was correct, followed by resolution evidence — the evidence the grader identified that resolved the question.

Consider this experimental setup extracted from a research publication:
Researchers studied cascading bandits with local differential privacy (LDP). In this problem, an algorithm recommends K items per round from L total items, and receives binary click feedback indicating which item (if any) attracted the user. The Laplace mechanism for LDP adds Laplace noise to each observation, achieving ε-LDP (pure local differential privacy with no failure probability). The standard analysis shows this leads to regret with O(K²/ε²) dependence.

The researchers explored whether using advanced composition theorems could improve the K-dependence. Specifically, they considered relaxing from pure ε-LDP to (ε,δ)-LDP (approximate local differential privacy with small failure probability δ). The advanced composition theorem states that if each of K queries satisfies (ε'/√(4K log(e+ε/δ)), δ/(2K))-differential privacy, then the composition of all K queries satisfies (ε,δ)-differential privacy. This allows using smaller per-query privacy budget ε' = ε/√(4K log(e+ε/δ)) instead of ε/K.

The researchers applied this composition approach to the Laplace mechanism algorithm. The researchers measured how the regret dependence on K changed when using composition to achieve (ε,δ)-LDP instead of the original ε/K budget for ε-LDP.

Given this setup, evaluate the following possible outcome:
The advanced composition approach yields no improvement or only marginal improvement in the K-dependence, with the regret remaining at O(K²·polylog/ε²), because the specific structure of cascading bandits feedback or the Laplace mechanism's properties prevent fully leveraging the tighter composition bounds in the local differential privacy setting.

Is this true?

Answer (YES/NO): NO